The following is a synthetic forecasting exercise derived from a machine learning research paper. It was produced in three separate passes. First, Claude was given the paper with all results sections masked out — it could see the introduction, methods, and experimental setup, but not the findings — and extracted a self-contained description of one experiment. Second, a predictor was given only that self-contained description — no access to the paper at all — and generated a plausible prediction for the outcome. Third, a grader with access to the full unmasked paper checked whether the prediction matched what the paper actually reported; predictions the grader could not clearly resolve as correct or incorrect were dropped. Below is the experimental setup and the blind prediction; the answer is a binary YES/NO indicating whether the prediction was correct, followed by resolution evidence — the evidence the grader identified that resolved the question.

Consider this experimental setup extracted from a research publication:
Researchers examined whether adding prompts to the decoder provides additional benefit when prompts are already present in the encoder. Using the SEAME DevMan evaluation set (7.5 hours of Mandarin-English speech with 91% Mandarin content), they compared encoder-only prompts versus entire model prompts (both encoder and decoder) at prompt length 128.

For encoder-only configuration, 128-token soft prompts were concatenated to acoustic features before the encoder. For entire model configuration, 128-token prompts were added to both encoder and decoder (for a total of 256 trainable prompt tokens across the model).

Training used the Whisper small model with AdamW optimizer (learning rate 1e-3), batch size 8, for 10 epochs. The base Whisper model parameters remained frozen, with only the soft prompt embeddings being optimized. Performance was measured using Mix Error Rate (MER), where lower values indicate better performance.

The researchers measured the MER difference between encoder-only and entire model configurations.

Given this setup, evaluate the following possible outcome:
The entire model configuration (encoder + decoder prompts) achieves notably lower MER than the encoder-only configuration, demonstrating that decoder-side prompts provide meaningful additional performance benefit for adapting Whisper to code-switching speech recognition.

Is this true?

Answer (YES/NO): YES